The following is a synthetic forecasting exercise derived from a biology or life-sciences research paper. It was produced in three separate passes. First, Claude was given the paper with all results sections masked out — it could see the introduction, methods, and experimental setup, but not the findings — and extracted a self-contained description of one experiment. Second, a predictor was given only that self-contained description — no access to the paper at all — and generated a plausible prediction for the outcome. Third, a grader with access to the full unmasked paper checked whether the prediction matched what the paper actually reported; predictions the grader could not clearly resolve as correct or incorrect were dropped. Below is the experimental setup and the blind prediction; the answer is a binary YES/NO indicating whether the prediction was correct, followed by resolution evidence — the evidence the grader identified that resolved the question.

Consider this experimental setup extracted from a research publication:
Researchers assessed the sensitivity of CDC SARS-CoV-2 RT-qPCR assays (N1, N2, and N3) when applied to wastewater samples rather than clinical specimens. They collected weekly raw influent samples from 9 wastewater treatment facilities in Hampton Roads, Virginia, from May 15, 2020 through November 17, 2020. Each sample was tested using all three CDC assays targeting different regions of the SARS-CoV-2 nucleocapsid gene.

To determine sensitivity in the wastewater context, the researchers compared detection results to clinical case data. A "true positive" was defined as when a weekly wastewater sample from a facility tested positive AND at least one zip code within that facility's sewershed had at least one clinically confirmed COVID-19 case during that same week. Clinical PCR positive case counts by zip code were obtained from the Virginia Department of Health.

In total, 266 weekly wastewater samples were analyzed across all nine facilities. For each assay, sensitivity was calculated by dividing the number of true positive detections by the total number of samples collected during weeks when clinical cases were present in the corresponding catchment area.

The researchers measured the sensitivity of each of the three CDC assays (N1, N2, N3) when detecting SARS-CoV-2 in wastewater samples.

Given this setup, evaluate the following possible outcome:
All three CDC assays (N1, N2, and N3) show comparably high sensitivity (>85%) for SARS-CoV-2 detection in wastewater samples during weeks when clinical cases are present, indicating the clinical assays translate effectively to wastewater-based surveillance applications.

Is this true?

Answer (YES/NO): NO